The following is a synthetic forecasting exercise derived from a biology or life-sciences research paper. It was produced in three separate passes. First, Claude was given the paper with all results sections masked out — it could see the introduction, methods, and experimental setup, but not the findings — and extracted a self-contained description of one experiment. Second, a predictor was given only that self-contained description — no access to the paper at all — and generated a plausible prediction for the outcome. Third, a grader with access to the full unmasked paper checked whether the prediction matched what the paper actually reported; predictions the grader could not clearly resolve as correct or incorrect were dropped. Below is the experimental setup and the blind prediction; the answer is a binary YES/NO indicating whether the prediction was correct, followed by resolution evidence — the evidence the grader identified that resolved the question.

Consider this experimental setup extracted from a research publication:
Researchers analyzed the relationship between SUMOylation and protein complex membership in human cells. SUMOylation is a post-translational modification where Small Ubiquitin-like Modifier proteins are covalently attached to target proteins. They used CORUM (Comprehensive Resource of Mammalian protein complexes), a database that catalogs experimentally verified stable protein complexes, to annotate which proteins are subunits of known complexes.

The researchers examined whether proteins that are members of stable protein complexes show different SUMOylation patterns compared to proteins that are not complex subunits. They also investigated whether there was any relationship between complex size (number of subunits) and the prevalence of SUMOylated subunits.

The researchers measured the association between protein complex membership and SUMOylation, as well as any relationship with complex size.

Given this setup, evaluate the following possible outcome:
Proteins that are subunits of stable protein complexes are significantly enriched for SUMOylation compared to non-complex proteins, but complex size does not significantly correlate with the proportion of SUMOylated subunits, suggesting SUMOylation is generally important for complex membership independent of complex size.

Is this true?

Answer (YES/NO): NO